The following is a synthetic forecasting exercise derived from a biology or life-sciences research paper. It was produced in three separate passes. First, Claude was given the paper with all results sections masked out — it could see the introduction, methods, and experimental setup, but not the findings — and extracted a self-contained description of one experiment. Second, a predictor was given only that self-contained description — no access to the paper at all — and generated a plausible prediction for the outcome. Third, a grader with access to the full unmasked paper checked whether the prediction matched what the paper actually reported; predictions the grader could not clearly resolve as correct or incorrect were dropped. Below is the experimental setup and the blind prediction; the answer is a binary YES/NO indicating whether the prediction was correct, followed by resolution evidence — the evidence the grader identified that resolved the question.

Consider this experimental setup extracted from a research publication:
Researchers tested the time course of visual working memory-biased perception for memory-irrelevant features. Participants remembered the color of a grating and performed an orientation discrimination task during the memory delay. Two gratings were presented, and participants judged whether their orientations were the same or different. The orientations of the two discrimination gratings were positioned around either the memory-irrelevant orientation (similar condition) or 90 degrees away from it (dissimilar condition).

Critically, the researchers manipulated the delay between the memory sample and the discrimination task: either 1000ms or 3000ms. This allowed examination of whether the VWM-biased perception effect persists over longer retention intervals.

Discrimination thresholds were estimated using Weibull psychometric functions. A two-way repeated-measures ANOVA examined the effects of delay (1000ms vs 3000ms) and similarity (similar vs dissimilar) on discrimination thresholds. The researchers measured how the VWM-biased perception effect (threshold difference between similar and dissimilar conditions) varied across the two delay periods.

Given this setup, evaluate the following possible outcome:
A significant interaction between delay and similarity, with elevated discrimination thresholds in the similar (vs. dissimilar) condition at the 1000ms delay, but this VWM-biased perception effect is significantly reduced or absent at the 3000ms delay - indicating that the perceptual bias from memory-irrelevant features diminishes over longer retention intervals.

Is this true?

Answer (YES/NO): YES